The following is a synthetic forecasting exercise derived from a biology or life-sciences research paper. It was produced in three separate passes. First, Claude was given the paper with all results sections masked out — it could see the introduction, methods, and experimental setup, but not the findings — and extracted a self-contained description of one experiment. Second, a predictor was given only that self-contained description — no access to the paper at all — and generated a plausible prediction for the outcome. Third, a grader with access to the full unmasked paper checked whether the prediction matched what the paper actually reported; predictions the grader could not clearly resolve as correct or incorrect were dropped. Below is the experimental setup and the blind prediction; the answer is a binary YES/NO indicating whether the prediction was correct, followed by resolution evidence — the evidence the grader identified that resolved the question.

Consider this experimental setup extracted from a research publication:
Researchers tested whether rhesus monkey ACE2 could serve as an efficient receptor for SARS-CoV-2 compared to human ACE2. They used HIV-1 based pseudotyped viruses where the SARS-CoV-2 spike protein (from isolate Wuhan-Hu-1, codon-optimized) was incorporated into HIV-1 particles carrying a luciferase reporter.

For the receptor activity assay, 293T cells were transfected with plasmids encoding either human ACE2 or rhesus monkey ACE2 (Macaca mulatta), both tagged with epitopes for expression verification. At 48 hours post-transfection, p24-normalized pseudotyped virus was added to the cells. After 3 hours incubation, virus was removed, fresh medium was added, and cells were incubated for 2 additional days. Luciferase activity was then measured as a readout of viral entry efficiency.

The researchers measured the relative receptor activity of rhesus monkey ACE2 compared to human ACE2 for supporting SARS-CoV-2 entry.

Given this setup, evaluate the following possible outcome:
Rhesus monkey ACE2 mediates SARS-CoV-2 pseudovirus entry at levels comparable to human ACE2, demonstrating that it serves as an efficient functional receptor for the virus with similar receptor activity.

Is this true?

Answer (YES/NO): YES